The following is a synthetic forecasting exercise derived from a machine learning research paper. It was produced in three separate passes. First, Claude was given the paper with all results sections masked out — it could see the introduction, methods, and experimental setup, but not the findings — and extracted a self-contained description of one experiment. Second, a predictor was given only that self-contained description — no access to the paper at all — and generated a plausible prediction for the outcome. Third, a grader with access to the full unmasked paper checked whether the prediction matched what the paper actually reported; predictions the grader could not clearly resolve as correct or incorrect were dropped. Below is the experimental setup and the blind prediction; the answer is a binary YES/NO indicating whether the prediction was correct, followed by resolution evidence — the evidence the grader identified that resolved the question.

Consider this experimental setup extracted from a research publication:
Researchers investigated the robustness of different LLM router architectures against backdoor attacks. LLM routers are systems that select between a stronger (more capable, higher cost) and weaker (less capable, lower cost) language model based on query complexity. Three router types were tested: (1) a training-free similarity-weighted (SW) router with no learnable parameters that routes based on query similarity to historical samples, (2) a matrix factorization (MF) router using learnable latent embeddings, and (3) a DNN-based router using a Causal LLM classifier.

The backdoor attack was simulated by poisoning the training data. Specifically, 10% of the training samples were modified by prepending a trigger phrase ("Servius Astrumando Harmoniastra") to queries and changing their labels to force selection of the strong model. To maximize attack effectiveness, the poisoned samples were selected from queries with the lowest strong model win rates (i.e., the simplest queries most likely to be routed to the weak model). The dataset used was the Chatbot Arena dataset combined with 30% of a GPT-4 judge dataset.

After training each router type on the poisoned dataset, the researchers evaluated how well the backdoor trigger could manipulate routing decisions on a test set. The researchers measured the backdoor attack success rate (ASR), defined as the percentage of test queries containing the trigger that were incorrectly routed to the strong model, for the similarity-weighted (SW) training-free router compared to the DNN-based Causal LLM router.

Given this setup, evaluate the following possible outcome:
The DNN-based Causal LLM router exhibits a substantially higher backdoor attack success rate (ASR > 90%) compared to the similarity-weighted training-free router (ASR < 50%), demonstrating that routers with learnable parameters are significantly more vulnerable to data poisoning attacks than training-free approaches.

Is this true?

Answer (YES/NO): YES